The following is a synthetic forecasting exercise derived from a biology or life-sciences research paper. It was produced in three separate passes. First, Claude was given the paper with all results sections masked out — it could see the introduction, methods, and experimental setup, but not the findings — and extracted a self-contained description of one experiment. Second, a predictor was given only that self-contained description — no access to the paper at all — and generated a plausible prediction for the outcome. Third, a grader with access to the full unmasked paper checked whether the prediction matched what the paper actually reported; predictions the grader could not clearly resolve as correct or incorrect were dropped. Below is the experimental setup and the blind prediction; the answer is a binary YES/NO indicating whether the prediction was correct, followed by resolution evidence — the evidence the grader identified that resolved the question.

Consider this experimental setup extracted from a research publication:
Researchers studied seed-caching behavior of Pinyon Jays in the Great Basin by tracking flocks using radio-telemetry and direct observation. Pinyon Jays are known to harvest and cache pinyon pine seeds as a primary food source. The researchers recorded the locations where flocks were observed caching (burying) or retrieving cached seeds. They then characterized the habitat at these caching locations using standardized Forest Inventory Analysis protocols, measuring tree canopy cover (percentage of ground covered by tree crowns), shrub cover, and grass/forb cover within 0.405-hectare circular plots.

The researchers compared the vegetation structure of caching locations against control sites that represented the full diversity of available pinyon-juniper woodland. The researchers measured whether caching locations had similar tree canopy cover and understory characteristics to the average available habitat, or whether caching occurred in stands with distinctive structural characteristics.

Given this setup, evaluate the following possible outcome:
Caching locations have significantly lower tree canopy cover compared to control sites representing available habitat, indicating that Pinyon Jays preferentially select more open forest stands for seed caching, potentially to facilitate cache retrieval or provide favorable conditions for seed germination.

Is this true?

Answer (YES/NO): NO